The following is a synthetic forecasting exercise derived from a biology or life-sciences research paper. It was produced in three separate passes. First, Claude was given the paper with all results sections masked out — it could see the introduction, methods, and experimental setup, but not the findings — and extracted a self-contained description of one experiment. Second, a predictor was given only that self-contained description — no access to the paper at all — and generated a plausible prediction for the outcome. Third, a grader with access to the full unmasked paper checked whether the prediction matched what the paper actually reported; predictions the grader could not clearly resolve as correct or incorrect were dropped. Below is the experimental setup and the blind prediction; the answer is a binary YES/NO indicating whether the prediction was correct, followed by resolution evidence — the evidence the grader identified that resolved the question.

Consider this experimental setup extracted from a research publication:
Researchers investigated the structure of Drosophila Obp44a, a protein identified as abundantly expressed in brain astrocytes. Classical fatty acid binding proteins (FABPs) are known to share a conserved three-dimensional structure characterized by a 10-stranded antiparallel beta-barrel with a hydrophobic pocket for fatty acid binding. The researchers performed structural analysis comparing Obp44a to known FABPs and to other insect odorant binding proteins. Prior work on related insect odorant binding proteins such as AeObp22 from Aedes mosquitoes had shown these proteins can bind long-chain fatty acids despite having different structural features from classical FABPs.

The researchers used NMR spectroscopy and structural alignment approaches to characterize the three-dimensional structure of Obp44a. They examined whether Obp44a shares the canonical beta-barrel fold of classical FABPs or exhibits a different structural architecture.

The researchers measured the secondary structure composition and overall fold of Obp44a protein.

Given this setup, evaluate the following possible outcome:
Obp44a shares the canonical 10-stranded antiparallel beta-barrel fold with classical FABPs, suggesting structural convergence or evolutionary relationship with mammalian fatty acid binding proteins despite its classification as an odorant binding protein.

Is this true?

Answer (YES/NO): NO